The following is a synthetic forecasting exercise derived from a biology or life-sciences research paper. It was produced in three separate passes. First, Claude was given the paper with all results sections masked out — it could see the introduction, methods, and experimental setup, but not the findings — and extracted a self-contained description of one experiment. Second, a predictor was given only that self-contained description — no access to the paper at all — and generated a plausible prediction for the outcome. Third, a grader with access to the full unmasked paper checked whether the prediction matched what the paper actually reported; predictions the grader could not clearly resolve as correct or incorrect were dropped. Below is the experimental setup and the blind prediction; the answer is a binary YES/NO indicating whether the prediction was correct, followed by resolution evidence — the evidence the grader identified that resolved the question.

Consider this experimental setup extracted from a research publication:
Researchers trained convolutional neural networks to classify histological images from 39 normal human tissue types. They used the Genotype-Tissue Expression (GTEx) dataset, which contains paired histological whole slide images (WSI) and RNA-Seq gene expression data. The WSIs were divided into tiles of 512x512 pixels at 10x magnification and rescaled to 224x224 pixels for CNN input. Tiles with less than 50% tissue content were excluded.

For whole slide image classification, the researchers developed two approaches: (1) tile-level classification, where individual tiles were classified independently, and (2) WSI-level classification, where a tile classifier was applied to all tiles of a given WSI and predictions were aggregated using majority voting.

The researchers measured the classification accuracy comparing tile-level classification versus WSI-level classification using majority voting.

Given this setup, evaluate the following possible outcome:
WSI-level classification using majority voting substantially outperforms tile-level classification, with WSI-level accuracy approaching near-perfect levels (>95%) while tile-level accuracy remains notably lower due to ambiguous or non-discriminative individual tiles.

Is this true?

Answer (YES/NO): NO